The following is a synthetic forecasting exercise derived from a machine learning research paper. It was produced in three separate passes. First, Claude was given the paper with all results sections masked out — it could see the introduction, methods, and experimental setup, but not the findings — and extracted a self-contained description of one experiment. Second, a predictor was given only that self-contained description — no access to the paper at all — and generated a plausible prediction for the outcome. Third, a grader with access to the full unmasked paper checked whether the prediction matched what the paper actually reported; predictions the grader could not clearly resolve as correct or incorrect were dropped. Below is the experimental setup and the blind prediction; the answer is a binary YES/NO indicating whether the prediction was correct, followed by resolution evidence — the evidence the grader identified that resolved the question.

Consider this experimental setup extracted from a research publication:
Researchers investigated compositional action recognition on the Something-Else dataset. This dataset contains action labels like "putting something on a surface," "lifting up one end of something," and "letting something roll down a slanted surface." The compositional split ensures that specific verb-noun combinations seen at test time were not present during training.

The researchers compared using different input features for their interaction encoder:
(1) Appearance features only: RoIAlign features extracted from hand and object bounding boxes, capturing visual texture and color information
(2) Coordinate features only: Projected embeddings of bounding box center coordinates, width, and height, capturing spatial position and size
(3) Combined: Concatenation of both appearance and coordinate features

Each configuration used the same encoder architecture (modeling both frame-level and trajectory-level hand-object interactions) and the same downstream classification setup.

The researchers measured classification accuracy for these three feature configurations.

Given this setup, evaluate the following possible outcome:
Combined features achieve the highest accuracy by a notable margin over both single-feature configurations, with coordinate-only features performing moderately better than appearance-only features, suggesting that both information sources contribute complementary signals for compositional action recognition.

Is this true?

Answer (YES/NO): NO